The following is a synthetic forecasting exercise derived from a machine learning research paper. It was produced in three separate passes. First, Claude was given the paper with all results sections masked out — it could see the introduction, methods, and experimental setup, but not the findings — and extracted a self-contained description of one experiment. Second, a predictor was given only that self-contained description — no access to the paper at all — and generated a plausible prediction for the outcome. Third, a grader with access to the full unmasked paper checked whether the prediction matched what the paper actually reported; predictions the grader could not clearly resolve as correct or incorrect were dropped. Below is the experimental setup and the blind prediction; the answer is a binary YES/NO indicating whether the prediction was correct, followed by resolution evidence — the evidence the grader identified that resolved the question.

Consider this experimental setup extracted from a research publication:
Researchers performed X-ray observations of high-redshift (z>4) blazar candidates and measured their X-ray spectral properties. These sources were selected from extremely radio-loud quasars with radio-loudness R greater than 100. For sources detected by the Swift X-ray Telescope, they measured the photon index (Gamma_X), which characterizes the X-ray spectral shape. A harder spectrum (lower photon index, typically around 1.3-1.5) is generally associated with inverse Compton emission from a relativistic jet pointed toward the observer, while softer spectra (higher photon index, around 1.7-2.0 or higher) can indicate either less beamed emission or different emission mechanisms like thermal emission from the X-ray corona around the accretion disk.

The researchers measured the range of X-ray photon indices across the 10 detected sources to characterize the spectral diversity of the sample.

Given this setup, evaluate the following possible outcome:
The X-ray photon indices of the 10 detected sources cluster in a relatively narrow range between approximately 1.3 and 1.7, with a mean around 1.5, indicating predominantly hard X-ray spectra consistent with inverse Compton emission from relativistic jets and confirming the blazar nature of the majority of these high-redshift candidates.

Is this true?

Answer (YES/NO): NO